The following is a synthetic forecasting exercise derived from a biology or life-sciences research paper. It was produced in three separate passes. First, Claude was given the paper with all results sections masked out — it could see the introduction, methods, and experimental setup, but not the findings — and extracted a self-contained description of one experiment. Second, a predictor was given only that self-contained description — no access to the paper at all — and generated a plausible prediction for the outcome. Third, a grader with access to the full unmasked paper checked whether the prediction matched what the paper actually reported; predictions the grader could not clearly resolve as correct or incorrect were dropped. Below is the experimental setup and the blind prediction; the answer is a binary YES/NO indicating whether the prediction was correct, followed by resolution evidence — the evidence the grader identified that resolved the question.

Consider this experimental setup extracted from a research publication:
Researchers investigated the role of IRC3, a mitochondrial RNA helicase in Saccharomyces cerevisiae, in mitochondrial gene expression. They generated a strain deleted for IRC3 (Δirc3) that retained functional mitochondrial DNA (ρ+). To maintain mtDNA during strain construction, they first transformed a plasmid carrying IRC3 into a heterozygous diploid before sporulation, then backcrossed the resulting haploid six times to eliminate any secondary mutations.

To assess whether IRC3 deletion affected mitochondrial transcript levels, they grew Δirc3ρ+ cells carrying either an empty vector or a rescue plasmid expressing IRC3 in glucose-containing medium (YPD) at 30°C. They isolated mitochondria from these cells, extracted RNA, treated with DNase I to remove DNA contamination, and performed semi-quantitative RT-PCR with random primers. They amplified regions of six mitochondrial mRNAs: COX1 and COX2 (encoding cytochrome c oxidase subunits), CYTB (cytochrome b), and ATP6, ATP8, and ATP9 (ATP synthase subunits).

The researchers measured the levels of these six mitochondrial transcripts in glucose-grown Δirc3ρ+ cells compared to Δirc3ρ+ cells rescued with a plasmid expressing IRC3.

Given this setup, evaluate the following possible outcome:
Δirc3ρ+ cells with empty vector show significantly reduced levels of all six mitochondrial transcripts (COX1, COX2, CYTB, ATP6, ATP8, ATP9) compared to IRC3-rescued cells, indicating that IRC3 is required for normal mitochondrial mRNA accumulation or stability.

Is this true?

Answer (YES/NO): NO